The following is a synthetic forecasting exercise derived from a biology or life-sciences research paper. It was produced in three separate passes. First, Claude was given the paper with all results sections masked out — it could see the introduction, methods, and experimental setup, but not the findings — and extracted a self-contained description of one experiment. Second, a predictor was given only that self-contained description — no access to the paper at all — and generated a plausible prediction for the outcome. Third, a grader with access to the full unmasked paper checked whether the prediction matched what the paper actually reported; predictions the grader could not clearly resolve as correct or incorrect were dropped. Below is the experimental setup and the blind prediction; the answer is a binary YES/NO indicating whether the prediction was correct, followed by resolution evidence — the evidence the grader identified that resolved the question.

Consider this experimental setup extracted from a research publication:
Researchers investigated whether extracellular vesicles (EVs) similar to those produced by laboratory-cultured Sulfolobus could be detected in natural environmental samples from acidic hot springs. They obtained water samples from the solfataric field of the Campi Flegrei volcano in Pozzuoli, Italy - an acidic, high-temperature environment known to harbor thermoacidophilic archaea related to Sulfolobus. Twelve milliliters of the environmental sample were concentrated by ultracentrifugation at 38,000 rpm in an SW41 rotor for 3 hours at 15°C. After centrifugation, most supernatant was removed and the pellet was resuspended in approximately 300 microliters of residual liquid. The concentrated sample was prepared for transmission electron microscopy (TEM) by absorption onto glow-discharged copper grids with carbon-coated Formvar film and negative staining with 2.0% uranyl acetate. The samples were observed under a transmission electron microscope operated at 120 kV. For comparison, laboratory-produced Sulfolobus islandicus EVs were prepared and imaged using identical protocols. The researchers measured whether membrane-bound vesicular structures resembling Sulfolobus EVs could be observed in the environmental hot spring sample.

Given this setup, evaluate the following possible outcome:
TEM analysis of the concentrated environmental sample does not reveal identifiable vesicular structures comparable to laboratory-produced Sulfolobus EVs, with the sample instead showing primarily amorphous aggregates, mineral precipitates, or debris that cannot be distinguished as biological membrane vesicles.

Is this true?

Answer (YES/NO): NO